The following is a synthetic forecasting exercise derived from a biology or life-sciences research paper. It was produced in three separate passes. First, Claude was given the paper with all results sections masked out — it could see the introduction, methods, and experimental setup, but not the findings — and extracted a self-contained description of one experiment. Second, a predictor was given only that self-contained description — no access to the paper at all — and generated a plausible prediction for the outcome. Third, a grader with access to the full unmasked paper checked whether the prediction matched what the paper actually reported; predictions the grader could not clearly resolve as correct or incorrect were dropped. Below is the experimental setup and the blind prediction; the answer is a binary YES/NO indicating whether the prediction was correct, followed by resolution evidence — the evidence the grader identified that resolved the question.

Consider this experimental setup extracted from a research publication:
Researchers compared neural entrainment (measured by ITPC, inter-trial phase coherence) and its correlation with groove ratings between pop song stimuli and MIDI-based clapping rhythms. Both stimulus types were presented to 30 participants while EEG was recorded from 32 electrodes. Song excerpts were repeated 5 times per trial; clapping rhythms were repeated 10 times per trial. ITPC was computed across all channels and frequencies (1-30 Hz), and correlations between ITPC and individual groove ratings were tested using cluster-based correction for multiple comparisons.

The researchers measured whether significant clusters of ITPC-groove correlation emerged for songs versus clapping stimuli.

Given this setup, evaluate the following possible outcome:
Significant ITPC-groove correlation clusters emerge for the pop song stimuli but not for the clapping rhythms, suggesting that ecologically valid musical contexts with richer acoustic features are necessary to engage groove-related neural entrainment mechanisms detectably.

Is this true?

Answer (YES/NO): YES